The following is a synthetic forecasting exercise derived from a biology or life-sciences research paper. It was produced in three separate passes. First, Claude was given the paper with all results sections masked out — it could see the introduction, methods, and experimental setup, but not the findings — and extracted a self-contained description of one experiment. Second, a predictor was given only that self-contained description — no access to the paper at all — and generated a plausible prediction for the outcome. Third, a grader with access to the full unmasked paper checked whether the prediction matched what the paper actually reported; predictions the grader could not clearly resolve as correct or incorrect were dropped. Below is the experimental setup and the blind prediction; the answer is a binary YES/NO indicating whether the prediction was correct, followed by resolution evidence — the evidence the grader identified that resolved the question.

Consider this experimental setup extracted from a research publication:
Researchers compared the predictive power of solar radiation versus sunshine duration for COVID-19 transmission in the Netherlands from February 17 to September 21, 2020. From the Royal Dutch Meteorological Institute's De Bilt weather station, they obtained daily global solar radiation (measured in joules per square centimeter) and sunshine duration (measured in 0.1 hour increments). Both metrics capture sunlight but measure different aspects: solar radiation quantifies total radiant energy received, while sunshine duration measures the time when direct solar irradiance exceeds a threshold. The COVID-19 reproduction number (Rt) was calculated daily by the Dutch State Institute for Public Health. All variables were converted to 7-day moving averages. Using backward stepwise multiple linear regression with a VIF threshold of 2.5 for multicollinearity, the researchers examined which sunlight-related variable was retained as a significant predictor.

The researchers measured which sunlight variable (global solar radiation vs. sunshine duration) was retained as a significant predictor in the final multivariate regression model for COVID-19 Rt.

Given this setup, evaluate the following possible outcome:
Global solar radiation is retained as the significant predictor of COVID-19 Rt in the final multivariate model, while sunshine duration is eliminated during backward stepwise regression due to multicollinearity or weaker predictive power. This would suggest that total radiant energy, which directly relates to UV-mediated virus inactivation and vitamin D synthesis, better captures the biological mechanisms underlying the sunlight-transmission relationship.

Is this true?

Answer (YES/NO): YES